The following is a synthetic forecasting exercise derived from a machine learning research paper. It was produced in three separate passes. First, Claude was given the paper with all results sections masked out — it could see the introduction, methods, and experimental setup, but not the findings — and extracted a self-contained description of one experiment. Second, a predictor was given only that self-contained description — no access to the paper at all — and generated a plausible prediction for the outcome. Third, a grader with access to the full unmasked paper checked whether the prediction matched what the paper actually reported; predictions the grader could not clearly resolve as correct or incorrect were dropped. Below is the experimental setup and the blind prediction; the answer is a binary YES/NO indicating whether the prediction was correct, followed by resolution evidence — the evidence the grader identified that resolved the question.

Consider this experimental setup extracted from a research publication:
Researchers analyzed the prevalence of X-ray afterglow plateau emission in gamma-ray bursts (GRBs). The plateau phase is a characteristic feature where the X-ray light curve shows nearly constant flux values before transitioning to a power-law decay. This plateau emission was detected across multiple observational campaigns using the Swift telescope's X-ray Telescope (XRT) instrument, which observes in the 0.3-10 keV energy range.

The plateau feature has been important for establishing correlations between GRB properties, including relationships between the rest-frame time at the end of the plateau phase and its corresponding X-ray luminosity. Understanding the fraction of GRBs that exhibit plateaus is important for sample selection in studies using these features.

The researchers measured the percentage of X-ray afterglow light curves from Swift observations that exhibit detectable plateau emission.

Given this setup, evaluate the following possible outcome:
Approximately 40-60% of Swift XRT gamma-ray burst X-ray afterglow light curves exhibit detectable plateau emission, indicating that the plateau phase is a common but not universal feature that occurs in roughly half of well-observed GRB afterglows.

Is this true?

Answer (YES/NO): NO